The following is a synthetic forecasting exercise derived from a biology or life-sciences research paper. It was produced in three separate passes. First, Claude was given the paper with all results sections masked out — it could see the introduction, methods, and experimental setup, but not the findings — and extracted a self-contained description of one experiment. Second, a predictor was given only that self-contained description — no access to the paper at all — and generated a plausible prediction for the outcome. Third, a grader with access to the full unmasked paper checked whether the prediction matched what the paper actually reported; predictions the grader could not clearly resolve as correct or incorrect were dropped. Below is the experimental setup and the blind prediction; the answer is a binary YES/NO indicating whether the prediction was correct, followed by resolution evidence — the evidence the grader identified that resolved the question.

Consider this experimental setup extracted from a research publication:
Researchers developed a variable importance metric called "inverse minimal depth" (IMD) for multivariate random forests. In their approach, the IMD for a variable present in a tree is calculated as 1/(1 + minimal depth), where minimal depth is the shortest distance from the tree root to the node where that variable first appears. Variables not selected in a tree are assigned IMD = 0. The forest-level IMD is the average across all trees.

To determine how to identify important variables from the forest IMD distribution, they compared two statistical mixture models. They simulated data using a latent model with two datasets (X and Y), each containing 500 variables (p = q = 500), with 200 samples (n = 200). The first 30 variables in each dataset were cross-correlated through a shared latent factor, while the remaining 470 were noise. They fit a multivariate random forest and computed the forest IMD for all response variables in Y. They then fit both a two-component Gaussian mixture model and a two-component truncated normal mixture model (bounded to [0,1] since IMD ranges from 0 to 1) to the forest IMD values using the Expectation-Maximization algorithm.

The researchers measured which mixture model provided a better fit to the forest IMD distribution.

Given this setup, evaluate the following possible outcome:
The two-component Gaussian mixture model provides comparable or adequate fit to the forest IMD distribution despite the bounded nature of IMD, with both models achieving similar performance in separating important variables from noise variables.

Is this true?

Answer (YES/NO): NO